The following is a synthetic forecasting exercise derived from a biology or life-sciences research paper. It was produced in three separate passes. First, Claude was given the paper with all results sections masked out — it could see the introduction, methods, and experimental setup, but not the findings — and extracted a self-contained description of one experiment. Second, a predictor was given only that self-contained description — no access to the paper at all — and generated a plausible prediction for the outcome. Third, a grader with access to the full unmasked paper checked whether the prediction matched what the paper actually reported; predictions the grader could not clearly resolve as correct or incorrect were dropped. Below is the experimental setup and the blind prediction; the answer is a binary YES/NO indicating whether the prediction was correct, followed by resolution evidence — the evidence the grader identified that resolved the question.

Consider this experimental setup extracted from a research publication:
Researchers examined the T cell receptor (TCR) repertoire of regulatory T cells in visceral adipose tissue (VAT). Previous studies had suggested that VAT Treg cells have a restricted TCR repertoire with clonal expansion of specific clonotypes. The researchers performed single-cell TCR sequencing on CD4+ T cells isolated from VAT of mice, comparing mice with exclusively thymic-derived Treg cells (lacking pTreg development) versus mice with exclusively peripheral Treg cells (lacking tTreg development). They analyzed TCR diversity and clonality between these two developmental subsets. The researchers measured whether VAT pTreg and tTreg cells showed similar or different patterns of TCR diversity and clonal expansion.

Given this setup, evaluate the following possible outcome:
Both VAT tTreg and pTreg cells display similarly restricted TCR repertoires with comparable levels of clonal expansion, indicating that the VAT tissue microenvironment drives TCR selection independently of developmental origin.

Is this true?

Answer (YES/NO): NO